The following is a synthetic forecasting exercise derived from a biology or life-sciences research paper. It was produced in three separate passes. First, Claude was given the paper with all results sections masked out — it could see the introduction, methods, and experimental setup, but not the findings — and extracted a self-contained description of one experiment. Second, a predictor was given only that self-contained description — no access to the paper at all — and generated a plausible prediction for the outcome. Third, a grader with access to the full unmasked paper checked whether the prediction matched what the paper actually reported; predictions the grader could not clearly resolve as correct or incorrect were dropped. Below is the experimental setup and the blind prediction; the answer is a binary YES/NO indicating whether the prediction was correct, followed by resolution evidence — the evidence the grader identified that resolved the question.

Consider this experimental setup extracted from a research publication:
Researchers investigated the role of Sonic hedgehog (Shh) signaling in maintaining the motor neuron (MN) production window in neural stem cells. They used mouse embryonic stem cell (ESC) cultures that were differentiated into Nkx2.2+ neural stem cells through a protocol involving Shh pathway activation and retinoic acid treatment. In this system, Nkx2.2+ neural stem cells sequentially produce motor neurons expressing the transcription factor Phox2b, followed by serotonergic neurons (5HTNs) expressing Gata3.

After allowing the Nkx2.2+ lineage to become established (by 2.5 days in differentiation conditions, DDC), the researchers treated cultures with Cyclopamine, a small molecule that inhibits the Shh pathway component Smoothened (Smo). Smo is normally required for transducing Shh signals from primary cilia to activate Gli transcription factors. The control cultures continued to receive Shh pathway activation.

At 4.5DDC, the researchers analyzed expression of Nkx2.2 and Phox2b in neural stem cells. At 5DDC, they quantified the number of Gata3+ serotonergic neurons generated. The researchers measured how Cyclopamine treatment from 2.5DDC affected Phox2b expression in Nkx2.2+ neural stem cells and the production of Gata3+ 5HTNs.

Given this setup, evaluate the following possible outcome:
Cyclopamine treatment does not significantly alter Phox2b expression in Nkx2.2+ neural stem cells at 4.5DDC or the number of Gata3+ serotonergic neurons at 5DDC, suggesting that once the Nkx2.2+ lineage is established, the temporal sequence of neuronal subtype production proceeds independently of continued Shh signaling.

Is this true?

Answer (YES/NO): NO